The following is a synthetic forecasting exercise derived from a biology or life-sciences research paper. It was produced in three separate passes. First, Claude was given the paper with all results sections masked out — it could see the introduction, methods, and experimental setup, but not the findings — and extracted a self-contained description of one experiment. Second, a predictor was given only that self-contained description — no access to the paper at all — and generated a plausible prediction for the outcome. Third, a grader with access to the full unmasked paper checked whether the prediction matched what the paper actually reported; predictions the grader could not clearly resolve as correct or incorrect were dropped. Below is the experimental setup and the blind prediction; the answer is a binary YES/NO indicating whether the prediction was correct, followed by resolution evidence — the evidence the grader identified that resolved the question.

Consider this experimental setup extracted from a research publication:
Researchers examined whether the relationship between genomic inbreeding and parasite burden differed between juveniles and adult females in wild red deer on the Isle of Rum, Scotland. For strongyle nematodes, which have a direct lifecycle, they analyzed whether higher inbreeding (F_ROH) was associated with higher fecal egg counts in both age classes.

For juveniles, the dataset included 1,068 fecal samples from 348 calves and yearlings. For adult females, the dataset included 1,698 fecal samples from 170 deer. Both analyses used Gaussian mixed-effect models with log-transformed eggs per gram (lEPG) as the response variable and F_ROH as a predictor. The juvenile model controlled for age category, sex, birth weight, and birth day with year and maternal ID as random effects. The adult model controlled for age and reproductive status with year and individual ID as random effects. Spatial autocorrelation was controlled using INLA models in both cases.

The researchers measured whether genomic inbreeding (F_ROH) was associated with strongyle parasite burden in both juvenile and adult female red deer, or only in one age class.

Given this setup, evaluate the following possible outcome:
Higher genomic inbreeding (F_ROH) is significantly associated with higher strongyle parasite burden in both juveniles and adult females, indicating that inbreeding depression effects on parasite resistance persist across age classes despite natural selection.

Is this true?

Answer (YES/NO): NO